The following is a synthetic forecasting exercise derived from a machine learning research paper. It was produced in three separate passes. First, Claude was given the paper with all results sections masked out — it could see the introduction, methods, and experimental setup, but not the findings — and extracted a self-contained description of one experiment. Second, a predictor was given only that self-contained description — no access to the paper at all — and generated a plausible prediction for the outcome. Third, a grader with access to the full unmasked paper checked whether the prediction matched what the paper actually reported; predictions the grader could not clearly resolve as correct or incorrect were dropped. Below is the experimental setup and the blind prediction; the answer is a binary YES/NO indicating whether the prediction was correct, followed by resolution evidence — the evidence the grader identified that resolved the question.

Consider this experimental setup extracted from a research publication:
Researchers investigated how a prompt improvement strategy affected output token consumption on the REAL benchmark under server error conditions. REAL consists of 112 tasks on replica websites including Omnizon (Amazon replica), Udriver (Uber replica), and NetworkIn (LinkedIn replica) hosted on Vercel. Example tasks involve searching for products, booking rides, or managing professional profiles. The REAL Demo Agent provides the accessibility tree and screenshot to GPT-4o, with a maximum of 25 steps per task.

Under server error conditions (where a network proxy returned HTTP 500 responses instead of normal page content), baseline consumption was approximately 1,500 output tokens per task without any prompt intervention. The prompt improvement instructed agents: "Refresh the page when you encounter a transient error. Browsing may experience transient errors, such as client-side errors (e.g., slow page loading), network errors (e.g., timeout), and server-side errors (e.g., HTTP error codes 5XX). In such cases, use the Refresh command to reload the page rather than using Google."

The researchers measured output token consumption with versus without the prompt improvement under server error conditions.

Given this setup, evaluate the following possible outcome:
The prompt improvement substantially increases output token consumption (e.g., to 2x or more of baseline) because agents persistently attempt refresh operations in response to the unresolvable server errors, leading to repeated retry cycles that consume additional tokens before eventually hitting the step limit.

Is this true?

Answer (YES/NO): NO